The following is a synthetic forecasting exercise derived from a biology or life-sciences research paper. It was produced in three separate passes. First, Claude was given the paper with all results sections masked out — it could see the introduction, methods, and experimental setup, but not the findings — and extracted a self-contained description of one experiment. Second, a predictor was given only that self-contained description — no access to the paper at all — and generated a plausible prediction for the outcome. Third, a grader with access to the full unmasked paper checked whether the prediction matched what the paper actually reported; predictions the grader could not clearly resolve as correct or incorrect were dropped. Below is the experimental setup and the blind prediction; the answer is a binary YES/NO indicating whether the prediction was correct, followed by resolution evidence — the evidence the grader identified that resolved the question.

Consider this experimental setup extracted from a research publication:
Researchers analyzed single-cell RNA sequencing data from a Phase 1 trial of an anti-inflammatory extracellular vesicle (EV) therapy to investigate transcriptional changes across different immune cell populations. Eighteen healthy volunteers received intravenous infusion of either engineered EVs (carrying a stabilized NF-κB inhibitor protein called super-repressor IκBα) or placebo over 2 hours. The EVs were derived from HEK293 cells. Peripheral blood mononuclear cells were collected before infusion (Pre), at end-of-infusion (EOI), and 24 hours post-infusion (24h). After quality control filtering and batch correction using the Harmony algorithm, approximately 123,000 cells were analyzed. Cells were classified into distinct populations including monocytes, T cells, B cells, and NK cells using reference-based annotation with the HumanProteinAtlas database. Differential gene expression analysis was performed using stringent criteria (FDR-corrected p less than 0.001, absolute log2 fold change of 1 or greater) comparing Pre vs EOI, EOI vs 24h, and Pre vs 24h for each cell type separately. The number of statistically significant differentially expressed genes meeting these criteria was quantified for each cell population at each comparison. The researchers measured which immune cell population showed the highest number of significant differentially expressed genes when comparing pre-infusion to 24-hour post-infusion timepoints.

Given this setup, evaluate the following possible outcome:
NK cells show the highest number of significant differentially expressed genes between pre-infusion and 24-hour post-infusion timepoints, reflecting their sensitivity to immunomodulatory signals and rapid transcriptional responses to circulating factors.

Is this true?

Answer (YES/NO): NO